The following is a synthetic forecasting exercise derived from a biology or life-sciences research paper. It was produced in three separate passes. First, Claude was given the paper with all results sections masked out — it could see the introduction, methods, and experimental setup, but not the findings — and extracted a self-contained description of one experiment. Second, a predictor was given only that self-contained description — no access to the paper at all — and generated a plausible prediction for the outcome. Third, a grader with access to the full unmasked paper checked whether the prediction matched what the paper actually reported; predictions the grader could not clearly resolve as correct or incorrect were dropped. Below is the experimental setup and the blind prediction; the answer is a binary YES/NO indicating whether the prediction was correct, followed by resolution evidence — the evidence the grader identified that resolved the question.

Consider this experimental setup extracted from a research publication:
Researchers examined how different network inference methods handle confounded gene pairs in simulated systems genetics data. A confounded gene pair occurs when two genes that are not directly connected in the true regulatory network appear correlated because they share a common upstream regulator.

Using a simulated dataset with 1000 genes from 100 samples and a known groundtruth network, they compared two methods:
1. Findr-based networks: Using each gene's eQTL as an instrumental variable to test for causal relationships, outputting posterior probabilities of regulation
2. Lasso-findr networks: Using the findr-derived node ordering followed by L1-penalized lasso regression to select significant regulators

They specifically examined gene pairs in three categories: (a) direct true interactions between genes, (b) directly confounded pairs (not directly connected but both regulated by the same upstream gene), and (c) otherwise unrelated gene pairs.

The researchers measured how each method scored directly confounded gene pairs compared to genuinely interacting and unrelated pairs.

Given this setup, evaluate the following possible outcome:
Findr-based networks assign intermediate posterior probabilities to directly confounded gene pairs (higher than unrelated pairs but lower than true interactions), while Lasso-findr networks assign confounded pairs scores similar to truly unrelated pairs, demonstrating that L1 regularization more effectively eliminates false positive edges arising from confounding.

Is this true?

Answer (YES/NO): NO